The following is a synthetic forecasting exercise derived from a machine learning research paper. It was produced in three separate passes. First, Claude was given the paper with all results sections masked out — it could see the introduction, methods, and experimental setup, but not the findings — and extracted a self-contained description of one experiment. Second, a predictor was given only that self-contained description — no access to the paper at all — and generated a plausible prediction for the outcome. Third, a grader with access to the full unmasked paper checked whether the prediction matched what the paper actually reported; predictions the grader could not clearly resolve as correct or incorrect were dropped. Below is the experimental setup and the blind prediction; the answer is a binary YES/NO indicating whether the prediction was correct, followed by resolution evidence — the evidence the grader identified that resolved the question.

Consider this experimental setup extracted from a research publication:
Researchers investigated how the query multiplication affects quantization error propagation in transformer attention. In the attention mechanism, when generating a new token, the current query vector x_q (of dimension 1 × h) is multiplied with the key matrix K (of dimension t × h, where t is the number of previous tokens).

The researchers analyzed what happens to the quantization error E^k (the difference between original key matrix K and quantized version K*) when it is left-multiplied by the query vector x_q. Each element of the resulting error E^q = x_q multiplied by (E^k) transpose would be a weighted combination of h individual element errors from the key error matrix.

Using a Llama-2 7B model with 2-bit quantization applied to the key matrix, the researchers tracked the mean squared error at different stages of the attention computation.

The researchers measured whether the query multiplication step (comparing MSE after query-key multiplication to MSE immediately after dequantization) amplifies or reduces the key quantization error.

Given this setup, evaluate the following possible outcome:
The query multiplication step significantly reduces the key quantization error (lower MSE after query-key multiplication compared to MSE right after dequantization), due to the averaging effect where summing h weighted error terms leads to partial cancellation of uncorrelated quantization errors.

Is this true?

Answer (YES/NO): NO